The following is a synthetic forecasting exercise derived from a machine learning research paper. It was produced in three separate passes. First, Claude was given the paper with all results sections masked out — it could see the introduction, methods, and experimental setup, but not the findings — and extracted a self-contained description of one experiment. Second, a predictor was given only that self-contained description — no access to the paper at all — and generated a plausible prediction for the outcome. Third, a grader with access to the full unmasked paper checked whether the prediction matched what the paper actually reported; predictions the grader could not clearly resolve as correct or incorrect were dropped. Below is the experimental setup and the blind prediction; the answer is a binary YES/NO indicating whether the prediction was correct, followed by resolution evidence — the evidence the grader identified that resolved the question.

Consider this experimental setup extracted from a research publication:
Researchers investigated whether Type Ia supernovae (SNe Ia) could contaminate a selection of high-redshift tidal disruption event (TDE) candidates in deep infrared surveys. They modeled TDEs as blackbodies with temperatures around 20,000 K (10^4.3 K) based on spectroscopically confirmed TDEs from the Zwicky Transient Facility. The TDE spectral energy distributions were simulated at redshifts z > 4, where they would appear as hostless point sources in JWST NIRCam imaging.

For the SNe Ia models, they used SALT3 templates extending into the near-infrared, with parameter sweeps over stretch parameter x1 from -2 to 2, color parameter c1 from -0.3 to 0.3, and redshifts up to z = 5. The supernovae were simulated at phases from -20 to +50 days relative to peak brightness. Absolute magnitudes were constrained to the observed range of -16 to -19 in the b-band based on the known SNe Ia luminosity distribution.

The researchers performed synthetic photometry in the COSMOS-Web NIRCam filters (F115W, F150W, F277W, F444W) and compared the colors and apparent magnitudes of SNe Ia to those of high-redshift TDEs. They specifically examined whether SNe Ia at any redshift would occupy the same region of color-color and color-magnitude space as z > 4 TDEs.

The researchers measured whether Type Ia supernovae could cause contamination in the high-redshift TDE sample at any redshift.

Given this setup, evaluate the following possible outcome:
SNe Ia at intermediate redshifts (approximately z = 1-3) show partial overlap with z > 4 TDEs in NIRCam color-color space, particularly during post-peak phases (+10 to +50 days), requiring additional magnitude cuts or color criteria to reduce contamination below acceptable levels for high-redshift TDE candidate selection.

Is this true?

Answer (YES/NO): NO